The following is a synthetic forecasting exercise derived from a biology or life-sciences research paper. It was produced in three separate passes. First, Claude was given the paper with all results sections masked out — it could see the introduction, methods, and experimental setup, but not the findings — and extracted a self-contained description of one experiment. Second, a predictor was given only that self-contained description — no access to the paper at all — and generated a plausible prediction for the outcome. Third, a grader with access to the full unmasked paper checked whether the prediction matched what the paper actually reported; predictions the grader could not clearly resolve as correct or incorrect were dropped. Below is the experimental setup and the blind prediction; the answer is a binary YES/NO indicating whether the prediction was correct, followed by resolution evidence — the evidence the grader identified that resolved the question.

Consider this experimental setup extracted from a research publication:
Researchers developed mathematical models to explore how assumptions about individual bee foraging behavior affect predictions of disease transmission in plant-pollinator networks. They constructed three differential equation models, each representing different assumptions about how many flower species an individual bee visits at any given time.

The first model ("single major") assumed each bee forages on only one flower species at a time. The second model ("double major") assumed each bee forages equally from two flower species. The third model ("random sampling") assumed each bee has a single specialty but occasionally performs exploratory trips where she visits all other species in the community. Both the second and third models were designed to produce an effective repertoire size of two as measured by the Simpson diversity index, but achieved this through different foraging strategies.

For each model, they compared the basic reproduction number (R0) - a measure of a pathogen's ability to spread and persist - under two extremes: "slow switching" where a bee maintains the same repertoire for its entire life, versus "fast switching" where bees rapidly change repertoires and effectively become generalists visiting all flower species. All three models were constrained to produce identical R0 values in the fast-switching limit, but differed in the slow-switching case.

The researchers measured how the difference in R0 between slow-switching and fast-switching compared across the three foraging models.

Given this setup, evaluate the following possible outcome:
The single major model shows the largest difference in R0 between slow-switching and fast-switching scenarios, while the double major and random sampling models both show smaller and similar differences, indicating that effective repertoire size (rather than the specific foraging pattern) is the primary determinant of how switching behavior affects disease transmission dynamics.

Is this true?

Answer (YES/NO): YES